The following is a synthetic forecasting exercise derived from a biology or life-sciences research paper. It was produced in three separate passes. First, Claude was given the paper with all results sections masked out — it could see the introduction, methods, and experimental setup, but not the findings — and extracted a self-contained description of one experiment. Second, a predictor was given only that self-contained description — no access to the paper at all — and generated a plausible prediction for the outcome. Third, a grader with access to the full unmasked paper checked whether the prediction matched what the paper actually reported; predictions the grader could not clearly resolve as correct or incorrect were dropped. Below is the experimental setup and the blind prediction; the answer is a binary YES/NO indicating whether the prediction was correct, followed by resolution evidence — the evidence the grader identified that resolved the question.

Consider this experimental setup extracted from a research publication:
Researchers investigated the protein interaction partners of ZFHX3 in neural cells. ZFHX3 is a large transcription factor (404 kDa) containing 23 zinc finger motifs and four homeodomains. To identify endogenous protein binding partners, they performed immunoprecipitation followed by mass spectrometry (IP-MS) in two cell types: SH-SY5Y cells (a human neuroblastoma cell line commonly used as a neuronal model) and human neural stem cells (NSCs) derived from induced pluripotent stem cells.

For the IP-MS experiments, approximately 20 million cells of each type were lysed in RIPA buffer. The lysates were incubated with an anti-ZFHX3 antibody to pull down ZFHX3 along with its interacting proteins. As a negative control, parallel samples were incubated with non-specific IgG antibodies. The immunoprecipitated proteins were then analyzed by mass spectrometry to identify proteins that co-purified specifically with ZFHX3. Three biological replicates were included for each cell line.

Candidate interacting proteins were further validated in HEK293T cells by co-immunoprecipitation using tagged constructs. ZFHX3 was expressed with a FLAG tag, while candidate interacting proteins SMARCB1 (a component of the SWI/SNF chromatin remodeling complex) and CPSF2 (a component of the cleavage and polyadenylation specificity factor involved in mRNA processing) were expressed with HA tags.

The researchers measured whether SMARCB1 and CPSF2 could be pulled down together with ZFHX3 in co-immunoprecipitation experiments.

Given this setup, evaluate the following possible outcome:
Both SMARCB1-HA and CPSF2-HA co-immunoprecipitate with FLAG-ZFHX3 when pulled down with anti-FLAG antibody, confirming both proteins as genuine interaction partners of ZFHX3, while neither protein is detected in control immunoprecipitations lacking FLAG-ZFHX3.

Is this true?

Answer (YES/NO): NO